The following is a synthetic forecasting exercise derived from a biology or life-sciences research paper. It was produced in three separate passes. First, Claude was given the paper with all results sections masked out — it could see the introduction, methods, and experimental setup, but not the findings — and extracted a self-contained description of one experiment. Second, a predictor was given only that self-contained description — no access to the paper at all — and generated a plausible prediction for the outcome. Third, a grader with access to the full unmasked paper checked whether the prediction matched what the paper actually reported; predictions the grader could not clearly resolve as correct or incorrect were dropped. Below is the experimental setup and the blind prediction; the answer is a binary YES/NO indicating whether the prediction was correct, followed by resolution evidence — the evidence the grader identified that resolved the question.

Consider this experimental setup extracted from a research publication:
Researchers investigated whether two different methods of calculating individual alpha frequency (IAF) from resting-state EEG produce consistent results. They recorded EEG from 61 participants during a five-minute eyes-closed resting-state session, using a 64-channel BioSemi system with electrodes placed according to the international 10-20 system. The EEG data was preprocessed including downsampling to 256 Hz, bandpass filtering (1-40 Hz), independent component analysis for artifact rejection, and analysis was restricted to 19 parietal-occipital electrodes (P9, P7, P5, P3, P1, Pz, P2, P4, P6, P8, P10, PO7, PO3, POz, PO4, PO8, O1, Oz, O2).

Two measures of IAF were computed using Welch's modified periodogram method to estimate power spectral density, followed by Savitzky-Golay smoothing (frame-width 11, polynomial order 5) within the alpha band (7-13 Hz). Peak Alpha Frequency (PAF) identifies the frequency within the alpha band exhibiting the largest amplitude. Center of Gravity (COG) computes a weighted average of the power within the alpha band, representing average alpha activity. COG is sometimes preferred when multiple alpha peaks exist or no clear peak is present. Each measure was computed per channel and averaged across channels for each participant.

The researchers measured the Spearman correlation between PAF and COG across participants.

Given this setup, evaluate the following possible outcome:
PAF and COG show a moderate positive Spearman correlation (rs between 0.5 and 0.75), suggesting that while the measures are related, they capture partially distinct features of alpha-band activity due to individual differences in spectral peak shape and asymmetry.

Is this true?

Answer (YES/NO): NO